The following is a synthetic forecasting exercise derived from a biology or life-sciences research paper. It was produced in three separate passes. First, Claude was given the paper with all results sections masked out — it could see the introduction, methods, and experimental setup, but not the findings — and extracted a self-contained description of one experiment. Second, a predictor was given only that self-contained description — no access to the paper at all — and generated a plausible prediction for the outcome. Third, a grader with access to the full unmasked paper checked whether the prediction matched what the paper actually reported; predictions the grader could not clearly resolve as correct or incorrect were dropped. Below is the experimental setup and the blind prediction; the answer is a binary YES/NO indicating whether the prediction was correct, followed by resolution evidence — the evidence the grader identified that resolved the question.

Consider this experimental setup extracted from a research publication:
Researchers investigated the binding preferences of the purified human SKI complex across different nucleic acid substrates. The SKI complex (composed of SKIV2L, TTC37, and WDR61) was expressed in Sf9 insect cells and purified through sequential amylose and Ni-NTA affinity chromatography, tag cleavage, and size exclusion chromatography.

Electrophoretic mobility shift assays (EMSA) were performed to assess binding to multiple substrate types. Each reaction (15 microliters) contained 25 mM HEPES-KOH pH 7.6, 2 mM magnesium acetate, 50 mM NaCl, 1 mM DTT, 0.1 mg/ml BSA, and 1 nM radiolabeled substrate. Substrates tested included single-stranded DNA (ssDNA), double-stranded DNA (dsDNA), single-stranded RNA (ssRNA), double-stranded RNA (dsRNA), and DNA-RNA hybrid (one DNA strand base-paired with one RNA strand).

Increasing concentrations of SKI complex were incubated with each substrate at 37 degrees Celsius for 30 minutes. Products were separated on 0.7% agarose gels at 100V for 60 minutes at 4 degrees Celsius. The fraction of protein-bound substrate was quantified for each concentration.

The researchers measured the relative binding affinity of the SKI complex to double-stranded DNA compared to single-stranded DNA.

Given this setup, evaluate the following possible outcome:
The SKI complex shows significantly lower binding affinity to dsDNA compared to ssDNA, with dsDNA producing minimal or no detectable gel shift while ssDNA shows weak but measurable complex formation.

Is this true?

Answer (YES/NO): NO